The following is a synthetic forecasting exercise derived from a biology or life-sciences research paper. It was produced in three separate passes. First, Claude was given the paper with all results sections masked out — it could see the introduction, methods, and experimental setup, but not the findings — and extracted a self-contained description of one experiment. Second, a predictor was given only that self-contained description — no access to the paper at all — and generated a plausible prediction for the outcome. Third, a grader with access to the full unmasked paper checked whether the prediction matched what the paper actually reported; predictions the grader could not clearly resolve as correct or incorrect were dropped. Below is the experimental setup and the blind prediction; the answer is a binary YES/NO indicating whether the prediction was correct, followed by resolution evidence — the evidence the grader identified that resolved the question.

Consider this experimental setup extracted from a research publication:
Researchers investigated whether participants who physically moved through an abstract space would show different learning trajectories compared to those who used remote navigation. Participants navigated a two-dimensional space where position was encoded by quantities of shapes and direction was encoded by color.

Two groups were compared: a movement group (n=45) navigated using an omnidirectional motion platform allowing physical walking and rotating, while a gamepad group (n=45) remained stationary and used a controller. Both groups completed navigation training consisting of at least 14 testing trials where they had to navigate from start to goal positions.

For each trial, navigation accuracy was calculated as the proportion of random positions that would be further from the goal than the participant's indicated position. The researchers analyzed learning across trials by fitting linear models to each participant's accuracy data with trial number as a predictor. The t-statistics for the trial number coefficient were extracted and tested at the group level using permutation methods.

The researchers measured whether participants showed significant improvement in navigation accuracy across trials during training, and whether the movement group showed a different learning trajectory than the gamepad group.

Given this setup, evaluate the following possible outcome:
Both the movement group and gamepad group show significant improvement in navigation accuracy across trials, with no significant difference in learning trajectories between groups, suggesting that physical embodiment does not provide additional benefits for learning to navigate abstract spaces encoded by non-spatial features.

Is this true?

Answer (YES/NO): NO